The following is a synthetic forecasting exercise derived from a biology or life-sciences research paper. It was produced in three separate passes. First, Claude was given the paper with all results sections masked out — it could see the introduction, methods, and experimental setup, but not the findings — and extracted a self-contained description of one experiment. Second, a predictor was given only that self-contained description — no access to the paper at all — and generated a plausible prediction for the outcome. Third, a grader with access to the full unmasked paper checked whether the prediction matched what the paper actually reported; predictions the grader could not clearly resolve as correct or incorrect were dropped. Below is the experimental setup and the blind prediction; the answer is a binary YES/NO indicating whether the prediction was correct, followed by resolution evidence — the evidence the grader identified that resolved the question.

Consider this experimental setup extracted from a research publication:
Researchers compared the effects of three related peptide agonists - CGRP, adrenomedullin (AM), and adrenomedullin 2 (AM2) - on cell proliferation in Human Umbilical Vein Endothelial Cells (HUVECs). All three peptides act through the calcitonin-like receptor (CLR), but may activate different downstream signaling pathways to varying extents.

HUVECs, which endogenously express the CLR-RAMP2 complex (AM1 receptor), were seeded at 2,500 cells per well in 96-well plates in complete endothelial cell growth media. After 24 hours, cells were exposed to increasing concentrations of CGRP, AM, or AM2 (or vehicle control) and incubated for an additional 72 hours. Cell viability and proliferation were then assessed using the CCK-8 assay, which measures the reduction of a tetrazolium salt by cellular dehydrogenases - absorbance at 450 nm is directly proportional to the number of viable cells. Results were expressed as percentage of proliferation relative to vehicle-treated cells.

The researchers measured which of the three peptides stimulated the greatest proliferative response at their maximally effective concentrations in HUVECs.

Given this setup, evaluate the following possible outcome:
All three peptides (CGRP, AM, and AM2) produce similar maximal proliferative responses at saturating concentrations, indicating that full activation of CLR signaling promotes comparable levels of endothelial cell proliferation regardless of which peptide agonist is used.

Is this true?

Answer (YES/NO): NO